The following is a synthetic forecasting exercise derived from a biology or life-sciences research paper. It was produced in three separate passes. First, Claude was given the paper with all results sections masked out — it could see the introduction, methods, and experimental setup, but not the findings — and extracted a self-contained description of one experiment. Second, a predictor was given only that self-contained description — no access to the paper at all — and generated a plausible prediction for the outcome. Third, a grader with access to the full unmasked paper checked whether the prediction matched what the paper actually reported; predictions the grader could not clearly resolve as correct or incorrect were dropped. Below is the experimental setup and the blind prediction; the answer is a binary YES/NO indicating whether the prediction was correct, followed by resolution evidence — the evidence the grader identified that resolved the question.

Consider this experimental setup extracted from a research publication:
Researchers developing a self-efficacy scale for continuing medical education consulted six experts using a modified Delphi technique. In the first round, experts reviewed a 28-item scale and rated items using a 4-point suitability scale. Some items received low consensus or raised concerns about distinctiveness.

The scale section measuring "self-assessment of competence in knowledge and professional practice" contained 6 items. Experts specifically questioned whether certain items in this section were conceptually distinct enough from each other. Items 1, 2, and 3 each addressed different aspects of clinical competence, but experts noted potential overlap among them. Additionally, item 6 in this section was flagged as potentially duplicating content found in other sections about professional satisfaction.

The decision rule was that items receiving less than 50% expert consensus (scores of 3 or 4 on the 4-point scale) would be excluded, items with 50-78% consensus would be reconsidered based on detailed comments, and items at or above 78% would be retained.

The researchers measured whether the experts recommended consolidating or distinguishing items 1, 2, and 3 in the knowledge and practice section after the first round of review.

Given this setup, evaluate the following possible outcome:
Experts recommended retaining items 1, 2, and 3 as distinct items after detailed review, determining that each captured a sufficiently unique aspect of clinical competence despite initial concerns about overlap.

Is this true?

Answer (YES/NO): NO